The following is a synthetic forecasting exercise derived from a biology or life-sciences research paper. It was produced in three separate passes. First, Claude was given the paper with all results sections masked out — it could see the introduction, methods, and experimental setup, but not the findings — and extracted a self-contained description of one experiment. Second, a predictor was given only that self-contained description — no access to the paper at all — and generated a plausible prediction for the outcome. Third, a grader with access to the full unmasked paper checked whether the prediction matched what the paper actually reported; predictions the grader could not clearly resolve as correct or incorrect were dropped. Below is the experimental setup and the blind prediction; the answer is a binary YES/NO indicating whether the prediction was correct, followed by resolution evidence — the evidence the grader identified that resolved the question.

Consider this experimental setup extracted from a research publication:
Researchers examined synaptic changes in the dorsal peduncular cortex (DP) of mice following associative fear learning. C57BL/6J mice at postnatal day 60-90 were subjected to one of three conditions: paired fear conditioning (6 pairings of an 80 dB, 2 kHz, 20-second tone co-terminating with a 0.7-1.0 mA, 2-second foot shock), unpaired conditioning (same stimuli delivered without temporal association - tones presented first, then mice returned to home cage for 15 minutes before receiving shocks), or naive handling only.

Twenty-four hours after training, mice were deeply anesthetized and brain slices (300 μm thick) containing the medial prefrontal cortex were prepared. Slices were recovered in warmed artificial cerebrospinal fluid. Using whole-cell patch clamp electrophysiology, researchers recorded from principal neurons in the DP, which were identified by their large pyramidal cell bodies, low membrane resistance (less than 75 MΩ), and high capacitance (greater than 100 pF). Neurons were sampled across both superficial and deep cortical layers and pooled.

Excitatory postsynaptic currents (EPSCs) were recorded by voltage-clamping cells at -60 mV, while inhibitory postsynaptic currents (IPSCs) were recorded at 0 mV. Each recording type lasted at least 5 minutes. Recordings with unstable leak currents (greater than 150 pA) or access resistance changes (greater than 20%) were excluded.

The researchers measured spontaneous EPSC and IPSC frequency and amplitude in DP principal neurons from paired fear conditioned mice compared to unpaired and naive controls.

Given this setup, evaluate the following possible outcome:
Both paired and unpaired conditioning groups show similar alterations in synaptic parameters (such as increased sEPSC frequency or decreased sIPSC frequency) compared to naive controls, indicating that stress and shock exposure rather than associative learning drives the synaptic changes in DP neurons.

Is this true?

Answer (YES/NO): NO